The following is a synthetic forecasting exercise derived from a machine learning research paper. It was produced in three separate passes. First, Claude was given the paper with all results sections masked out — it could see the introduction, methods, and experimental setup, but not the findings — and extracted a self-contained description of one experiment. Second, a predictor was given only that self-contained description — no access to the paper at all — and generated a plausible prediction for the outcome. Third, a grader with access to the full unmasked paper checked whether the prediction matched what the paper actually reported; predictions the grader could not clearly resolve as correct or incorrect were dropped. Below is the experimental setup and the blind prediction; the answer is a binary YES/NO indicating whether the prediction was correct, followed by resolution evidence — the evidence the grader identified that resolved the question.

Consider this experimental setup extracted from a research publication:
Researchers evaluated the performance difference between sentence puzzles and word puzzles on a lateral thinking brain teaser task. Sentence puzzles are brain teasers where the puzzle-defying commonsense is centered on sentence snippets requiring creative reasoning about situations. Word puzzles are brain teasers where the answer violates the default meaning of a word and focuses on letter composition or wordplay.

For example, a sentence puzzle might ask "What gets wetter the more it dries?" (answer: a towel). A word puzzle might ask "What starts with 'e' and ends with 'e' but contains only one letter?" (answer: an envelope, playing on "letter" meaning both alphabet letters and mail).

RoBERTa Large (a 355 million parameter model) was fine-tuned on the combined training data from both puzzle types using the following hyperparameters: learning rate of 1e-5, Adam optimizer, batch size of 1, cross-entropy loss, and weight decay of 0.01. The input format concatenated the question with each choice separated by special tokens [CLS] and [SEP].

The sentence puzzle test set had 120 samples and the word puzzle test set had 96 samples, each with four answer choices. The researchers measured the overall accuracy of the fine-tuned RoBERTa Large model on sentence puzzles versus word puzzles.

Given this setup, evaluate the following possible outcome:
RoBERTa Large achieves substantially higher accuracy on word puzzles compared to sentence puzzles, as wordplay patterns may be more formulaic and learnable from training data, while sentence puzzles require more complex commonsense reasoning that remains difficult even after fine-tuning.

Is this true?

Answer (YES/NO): NO